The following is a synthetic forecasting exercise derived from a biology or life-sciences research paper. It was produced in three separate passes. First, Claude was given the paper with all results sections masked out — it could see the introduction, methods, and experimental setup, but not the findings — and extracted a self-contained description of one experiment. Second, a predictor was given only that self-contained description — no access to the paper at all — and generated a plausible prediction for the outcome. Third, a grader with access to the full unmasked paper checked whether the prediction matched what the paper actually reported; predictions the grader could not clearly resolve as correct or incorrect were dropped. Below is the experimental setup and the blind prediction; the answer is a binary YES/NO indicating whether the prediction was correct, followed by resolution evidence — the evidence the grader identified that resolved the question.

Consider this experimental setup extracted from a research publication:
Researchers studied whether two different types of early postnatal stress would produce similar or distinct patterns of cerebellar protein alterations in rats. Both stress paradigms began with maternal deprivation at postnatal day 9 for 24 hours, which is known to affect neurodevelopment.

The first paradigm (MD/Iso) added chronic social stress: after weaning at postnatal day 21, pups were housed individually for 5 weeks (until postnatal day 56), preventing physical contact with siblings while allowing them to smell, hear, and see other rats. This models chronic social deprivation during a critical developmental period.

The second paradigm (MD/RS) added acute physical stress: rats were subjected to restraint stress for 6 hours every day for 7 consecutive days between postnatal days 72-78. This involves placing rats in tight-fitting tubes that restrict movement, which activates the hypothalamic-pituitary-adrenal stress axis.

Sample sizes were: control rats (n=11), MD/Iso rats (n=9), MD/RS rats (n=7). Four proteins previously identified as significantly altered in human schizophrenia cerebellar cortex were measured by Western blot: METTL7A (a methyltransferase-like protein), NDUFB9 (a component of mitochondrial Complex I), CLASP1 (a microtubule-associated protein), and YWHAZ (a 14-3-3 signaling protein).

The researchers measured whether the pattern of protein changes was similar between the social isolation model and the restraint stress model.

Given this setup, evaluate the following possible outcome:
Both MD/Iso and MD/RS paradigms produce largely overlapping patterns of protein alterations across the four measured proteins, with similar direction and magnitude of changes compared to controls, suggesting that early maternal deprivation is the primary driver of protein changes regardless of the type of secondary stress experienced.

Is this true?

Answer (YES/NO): NO